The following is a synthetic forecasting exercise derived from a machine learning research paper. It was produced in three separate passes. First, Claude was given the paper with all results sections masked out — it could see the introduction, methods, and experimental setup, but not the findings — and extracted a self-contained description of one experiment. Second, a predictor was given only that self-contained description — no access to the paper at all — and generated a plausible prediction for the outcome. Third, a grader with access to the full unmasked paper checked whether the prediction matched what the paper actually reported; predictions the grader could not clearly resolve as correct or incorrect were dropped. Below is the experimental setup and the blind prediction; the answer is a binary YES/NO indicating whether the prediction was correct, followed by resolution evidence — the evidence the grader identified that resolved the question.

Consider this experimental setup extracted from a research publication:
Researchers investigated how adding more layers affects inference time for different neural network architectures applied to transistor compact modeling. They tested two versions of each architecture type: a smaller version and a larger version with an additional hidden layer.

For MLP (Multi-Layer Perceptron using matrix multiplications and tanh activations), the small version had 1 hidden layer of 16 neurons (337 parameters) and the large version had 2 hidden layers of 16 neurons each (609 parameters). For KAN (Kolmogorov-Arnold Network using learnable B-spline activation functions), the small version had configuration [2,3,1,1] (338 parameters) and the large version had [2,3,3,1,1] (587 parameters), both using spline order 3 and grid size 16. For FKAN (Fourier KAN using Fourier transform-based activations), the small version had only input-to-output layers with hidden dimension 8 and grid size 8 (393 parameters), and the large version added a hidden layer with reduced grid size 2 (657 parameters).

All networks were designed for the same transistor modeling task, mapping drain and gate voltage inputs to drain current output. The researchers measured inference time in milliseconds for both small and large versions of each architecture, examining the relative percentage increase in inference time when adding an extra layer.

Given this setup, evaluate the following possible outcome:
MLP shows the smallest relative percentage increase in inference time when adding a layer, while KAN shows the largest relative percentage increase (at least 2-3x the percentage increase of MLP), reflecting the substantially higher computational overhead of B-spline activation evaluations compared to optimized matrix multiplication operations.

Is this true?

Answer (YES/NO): NO